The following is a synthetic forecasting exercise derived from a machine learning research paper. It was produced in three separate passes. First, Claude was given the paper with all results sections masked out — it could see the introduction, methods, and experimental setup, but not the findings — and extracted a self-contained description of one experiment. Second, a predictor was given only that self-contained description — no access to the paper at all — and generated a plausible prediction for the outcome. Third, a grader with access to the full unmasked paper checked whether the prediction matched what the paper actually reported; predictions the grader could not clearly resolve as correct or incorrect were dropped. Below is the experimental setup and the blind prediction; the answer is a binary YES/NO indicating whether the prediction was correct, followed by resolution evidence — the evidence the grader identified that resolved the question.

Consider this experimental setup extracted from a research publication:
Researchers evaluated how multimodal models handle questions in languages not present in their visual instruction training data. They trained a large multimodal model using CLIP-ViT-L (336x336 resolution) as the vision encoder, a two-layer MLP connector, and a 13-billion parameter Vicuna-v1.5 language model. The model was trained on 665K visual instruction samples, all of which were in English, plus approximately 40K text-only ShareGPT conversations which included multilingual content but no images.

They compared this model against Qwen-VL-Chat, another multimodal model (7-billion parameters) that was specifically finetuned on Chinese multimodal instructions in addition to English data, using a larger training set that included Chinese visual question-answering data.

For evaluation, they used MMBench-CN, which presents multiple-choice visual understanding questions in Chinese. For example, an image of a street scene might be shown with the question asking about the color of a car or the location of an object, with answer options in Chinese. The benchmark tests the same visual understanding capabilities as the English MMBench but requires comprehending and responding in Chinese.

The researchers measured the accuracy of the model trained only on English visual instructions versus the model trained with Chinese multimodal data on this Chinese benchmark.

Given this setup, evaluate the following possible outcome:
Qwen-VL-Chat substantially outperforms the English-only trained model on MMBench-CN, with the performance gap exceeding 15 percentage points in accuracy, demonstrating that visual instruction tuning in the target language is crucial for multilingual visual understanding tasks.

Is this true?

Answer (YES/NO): NO